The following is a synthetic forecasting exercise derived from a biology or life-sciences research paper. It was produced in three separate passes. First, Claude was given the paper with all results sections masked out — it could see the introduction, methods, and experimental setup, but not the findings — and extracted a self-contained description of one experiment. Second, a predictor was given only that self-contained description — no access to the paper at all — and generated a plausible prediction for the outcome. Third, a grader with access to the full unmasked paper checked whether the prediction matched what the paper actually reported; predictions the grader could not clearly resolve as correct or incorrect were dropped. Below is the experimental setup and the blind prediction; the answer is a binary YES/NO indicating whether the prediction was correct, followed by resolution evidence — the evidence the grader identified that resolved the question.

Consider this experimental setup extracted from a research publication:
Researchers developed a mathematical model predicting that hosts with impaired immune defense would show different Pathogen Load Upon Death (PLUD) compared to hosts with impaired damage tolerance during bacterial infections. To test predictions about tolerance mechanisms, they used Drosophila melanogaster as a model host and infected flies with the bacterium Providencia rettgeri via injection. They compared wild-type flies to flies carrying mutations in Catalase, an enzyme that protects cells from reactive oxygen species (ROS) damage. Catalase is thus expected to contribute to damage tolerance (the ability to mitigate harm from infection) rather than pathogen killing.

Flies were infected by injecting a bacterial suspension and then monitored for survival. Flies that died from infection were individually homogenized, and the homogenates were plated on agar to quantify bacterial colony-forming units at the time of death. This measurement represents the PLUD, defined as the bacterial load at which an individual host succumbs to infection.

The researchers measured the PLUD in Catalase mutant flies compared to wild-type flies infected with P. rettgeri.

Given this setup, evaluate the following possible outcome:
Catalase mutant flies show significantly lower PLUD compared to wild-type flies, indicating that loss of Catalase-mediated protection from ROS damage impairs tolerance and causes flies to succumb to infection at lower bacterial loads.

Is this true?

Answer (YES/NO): YES